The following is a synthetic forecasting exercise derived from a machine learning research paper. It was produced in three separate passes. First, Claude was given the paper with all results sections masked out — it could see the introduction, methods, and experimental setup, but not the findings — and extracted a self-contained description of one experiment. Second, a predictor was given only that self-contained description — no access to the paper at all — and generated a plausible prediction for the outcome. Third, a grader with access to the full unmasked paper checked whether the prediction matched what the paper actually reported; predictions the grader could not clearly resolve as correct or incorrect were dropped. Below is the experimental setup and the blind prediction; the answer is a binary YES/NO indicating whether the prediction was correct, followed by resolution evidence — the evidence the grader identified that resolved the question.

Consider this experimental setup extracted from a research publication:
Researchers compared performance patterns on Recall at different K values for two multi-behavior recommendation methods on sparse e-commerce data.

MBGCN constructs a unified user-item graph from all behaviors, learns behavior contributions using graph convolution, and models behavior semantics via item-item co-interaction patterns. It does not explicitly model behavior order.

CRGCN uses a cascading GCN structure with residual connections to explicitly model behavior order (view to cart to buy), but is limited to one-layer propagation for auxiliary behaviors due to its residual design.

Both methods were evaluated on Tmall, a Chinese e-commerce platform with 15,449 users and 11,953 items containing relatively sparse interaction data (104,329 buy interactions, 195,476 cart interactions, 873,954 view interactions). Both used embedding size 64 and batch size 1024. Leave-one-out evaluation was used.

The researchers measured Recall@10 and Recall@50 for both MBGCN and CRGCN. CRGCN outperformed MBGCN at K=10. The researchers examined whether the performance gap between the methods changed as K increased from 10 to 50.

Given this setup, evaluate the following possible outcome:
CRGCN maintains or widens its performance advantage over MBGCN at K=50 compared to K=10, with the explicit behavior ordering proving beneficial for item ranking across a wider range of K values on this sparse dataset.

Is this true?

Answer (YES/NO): YES